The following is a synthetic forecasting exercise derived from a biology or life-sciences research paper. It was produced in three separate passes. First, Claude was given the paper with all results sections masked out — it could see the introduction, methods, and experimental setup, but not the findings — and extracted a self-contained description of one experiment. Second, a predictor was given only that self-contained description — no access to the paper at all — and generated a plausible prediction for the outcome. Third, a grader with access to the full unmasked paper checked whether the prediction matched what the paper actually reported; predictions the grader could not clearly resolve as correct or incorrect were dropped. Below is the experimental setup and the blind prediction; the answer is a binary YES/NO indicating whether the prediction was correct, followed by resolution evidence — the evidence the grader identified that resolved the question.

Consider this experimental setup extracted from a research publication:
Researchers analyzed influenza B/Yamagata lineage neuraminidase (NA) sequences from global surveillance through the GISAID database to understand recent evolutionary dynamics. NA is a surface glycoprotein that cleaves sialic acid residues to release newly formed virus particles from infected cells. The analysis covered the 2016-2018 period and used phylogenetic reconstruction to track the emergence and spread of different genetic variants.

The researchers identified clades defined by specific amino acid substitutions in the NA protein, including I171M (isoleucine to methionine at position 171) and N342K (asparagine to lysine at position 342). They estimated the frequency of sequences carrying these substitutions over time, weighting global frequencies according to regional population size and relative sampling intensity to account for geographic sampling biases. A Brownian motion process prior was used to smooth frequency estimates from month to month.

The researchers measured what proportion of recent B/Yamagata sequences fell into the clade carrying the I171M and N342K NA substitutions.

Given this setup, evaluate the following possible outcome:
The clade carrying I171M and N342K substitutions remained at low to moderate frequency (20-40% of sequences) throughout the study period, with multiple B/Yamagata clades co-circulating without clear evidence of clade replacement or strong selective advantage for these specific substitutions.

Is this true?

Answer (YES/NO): NO